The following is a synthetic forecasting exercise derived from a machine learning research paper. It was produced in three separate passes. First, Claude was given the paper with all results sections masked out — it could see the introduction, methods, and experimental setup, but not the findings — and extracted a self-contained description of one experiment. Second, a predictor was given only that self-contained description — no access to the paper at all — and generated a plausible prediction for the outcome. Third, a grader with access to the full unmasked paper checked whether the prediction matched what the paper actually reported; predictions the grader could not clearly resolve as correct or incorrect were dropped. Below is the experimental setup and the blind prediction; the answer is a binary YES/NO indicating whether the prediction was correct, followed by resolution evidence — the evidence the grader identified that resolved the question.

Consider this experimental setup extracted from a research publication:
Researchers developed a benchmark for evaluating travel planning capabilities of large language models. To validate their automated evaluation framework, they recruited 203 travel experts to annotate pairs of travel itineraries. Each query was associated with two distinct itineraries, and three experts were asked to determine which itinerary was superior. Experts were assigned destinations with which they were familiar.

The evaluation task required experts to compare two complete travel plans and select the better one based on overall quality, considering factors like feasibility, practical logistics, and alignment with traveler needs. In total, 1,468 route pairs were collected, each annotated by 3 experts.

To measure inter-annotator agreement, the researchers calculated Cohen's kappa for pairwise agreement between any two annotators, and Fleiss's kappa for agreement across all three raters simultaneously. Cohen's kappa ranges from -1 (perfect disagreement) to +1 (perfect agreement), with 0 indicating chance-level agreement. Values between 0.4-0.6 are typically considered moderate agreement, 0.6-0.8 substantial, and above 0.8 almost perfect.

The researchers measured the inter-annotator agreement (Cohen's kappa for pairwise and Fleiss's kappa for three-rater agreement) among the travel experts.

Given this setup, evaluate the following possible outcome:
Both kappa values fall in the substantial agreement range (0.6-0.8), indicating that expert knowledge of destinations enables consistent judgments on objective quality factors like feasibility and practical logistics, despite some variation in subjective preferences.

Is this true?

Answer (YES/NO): NO